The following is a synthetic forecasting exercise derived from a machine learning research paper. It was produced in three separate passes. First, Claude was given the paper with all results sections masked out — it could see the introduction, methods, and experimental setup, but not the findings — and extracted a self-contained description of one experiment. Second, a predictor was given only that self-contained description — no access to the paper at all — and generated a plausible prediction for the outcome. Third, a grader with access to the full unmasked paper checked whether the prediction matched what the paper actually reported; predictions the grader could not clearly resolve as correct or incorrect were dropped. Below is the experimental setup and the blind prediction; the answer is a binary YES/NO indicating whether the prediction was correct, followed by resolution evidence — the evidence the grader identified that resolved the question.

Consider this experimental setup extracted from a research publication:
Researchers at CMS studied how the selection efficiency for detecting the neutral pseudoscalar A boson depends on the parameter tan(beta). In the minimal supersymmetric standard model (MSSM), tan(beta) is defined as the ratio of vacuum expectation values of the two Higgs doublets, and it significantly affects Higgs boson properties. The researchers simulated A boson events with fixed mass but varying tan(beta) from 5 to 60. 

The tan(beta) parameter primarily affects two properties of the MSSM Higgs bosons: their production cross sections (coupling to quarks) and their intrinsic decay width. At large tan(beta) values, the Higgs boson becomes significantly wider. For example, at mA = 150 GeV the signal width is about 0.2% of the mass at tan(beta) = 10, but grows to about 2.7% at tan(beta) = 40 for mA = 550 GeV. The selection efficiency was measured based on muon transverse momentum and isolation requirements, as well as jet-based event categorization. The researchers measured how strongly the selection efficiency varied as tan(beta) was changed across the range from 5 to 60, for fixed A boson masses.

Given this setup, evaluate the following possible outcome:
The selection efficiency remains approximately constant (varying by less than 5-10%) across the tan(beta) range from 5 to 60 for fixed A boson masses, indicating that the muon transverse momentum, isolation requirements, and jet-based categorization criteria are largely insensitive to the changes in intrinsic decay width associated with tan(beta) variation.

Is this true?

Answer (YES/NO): YES